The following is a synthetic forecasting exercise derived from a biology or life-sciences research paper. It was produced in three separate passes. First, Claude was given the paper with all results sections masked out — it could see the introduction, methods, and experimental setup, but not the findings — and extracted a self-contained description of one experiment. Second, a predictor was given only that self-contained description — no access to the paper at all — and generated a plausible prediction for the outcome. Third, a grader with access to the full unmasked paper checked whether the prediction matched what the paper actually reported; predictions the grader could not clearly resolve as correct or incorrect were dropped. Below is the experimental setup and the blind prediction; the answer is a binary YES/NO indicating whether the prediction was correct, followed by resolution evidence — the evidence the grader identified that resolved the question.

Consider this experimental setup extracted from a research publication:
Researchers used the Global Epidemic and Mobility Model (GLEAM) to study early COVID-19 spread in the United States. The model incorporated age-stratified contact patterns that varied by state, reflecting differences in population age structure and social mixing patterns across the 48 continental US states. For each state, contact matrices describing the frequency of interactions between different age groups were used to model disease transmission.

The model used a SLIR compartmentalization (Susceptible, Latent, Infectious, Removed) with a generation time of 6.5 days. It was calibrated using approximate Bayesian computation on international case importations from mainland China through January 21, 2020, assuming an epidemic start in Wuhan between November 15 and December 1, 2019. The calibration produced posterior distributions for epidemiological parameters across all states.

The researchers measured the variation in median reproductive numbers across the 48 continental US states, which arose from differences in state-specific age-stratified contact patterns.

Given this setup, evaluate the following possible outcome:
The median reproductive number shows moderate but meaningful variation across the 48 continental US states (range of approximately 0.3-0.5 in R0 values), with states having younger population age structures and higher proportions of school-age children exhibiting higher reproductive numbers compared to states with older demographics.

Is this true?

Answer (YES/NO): NO